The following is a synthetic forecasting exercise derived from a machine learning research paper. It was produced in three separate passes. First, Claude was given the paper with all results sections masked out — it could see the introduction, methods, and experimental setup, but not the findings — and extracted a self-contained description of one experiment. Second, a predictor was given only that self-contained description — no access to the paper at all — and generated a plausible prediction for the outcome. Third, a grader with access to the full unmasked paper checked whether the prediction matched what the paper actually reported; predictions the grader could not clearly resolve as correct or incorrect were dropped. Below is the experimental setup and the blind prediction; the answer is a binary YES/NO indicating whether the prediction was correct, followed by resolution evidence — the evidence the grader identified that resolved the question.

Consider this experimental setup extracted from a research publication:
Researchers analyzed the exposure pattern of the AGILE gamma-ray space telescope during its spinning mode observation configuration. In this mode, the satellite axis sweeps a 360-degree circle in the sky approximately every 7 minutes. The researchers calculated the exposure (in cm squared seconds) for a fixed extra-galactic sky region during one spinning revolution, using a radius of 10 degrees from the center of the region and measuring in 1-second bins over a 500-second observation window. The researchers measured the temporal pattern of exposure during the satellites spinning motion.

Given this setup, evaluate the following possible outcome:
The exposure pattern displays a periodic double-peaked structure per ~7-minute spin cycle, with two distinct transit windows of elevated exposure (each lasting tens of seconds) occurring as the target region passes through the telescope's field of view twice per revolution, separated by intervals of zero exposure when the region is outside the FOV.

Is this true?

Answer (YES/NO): NO